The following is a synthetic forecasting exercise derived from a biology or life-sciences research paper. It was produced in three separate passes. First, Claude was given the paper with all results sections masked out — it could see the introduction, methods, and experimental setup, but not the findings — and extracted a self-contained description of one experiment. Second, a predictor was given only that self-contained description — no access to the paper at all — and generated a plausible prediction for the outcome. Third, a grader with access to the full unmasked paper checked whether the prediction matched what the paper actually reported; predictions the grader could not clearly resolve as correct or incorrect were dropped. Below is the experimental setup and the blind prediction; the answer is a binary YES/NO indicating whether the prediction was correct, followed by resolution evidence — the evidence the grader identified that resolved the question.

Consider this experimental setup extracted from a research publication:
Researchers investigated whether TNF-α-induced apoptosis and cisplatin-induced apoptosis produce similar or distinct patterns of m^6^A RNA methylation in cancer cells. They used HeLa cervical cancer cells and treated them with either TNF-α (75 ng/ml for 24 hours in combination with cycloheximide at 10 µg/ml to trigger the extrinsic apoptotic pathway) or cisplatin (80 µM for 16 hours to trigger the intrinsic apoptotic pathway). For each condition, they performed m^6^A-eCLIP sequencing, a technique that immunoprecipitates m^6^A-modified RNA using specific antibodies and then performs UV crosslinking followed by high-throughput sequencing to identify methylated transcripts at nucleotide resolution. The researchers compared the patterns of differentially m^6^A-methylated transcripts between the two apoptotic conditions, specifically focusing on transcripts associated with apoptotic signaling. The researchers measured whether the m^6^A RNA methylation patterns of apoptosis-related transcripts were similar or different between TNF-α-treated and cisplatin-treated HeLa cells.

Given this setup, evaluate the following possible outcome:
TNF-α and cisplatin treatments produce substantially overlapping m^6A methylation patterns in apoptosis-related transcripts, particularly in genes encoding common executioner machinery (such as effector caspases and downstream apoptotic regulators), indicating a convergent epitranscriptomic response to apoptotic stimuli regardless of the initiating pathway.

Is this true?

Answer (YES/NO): NO